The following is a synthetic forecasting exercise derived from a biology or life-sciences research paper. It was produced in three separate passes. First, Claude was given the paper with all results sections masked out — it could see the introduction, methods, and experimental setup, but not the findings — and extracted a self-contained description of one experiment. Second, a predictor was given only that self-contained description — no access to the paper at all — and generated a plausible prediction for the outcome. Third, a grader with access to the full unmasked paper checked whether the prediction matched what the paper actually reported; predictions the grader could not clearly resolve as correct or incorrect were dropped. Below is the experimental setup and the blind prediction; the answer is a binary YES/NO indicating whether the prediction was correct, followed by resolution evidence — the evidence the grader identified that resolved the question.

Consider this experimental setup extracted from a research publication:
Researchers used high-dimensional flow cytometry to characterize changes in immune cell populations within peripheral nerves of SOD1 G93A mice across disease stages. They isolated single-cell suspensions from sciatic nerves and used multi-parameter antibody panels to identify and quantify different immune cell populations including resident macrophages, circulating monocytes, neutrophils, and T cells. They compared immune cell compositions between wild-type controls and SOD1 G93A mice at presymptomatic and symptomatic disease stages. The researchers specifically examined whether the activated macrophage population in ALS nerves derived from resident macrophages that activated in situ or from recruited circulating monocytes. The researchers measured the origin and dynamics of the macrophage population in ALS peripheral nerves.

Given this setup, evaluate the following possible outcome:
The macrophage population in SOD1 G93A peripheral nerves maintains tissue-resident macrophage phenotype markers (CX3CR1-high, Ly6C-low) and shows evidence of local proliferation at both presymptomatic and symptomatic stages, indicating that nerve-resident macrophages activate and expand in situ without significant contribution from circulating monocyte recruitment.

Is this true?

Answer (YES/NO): NO